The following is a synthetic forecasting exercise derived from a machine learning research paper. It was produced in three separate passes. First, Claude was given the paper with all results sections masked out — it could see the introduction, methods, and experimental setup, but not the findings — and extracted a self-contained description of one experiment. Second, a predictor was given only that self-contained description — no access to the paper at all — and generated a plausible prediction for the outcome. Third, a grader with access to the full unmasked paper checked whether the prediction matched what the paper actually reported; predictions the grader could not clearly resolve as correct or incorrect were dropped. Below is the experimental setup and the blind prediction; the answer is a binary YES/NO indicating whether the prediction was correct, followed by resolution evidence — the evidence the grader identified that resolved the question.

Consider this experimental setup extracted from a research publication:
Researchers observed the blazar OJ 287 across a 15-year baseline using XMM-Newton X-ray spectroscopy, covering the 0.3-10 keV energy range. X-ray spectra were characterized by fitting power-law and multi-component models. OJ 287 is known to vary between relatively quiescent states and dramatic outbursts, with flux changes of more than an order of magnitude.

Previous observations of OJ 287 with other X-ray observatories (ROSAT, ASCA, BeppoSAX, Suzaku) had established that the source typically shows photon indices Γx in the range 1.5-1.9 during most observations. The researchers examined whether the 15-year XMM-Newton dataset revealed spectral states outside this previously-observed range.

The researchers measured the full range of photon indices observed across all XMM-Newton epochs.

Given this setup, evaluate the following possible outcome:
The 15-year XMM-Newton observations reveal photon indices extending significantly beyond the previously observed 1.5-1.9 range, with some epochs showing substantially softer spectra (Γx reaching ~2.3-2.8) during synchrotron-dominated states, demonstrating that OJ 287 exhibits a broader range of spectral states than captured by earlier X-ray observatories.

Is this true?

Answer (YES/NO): YES